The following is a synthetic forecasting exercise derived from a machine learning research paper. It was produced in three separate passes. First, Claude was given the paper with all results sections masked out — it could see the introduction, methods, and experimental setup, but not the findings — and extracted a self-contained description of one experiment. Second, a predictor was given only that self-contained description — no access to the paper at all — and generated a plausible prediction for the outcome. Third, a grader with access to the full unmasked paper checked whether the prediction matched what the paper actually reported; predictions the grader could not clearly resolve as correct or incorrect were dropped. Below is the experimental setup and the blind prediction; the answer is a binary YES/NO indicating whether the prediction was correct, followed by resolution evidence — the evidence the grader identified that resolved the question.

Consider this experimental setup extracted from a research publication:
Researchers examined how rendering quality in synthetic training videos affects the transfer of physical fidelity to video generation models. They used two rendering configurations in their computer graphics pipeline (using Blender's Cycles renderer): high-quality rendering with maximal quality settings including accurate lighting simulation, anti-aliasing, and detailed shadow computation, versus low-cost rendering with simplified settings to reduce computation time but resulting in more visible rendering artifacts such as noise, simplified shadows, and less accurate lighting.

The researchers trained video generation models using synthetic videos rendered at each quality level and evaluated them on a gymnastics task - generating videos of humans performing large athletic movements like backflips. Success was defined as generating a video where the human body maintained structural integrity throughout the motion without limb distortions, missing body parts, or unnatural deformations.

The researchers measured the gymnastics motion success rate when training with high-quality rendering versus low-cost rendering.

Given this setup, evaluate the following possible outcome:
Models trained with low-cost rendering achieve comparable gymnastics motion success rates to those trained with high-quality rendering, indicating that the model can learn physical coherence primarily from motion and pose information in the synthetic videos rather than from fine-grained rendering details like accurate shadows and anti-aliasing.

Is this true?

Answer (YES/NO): NO